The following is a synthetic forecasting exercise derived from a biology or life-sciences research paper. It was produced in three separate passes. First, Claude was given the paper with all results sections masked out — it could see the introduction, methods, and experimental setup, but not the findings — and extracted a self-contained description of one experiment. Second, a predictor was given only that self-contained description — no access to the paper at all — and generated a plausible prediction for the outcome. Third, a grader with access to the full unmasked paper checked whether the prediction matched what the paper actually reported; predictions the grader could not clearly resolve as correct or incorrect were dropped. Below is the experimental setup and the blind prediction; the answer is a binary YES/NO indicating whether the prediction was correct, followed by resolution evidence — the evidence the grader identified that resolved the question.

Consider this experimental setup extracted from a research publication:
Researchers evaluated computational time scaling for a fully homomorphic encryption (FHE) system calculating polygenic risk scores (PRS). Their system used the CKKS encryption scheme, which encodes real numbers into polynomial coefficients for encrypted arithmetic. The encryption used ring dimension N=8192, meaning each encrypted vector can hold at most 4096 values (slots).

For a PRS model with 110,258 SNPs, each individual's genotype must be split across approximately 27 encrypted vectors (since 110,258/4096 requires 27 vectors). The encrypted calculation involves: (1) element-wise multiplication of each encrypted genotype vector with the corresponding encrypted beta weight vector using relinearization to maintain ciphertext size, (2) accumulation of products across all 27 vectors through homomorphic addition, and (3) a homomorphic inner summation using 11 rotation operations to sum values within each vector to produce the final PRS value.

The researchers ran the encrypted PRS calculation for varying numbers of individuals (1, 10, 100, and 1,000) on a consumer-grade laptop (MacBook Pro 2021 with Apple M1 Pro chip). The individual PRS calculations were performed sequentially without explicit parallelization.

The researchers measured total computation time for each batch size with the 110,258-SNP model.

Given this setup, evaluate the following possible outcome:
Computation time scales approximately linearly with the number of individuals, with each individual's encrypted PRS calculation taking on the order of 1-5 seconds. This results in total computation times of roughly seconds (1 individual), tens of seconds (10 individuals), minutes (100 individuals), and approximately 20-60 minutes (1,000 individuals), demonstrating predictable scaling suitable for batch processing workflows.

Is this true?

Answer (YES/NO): NO